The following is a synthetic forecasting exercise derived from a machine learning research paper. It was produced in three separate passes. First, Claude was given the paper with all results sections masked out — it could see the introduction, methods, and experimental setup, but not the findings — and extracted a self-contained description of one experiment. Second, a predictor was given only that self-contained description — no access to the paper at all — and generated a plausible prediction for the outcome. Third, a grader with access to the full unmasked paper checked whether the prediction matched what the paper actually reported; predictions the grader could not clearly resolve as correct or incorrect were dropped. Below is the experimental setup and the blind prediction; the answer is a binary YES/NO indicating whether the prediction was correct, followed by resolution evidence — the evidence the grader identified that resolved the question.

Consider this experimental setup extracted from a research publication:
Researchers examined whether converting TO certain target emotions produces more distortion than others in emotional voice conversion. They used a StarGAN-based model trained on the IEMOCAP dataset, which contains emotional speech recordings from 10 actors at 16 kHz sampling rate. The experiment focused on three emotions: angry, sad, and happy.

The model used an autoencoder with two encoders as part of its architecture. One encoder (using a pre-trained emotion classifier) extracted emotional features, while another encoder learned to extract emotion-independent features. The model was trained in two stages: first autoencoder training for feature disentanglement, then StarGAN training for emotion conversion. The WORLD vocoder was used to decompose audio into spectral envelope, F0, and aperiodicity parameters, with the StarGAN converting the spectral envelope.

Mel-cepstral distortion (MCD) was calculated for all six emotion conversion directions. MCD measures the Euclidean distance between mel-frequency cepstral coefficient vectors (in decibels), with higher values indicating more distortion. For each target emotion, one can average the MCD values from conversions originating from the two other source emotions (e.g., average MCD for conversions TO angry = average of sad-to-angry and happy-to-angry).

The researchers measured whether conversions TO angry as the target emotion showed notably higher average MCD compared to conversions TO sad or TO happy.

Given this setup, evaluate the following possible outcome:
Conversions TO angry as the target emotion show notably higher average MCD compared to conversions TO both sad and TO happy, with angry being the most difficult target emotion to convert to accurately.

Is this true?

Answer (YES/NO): YES